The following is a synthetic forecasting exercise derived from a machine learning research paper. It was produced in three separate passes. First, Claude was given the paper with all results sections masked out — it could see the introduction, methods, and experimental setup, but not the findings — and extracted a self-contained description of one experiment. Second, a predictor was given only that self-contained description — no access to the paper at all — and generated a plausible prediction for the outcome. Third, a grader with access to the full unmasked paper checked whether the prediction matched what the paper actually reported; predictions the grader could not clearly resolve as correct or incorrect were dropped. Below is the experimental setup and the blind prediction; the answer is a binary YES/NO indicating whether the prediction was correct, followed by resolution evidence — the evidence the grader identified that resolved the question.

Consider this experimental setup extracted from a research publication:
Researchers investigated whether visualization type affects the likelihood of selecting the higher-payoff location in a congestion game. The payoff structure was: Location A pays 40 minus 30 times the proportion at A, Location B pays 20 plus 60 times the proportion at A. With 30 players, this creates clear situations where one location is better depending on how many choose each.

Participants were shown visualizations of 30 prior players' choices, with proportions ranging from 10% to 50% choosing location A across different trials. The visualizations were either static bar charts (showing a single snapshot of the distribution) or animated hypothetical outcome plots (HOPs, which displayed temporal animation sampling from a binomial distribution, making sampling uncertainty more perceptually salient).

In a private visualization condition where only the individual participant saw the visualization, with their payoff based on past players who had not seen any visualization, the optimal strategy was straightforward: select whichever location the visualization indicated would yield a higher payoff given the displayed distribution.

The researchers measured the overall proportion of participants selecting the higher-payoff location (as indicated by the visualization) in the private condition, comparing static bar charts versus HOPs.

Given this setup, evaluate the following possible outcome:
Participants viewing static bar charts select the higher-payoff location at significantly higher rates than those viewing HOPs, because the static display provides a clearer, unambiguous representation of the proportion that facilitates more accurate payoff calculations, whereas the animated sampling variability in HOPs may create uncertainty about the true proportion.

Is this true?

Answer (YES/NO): YES